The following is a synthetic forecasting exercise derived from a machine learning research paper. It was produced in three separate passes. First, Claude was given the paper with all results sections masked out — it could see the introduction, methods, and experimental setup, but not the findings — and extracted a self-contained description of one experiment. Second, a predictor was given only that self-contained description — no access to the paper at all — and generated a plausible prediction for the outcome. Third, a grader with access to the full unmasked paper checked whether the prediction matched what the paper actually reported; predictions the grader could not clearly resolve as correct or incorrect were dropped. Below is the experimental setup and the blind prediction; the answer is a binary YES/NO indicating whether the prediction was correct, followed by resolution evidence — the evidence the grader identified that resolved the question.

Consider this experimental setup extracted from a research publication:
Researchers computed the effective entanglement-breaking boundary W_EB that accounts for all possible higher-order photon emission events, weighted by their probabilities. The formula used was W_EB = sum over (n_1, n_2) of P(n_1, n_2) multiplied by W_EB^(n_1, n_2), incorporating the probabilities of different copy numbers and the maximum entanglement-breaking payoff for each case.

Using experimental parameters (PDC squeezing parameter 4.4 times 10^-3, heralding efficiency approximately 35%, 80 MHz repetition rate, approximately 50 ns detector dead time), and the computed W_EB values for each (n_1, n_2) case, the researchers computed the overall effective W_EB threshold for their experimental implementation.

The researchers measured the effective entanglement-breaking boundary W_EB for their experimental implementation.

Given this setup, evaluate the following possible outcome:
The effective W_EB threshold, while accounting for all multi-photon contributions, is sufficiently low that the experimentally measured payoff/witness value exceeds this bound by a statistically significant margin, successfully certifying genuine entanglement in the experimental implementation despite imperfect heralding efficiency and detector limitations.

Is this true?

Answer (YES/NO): YES